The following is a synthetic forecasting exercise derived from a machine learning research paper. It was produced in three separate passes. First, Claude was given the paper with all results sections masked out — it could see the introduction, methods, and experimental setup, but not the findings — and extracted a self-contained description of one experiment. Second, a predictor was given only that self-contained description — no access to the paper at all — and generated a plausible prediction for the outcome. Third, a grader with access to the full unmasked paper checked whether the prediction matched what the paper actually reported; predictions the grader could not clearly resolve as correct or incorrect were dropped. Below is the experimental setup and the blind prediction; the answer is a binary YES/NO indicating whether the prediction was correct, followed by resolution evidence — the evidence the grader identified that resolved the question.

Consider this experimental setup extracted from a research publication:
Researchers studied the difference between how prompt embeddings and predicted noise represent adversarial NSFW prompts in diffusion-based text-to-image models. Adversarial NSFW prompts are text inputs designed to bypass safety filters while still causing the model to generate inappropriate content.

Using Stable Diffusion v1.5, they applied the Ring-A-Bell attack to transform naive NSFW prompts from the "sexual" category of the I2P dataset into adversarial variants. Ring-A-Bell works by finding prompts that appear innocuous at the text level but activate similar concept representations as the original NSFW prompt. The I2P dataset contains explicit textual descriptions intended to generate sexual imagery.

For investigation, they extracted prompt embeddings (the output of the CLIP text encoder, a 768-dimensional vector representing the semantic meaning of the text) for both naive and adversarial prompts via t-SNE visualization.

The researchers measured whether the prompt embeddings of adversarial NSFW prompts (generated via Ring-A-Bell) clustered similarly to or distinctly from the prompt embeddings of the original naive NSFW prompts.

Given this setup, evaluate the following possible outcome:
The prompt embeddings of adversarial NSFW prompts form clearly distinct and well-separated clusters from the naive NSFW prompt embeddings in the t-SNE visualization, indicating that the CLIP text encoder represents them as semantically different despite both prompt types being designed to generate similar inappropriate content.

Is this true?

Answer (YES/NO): YES